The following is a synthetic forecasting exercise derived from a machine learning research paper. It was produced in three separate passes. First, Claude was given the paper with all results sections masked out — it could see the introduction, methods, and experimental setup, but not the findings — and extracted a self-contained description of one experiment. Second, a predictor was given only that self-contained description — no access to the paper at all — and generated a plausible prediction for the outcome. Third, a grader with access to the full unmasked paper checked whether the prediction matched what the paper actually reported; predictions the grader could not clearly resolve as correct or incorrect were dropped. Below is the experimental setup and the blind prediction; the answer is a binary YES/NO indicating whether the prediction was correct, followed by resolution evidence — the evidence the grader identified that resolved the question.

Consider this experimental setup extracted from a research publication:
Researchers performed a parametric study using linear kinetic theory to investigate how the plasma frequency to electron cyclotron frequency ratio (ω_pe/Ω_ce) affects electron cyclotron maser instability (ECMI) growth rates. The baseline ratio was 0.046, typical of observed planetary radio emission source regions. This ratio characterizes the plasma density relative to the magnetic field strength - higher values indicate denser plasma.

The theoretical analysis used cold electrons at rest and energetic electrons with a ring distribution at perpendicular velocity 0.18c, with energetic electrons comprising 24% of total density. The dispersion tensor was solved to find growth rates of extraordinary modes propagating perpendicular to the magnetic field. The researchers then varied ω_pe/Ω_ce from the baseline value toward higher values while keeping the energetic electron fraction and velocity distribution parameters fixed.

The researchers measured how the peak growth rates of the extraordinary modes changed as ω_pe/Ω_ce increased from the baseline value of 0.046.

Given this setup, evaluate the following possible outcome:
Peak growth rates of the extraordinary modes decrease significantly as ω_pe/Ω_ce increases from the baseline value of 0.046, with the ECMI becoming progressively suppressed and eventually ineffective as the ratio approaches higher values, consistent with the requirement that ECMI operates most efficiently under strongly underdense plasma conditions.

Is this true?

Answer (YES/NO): NO